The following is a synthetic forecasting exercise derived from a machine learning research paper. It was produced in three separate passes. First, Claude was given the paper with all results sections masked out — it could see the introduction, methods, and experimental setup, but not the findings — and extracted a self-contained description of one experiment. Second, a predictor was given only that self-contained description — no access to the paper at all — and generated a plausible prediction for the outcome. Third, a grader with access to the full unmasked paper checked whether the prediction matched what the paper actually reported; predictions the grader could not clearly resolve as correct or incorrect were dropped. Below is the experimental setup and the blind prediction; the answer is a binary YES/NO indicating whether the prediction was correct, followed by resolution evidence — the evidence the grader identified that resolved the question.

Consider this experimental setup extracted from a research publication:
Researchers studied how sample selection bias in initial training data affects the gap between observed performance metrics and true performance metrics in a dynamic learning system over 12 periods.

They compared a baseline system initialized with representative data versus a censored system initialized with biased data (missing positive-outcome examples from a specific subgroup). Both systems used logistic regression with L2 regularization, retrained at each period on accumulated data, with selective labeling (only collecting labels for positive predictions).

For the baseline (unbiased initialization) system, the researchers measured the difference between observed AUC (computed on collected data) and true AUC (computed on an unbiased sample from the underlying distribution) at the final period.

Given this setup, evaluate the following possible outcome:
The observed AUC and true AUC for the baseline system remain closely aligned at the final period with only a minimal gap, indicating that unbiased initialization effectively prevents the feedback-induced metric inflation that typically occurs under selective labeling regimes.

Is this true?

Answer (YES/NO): NO